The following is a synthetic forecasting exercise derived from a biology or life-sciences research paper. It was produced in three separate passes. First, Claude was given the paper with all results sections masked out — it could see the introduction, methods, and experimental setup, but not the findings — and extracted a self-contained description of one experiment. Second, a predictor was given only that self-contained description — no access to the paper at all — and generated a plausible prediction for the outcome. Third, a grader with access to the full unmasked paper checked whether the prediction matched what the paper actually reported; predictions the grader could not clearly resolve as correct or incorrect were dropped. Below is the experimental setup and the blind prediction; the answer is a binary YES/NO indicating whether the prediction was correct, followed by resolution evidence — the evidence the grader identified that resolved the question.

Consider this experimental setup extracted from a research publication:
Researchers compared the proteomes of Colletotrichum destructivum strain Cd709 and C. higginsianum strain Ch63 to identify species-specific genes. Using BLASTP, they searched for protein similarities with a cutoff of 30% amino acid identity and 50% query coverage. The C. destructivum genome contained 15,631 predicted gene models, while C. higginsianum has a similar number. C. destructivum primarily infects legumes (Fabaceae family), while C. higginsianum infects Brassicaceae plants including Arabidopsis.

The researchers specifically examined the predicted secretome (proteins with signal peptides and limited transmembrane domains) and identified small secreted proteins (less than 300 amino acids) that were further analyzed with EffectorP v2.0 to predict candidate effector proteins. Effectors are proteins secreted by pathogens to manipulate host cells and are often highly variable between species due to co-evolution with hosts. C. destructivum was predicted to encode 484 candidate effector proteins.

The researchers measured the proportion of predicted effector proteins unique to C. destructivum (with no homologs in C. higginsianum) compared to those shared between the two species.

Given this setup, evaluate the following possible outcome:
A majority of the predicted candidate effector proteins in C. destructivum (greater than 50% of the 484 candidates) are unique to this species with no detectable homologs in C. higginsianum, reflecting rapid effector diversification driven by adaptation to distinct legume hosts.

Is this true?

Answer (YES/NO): NO